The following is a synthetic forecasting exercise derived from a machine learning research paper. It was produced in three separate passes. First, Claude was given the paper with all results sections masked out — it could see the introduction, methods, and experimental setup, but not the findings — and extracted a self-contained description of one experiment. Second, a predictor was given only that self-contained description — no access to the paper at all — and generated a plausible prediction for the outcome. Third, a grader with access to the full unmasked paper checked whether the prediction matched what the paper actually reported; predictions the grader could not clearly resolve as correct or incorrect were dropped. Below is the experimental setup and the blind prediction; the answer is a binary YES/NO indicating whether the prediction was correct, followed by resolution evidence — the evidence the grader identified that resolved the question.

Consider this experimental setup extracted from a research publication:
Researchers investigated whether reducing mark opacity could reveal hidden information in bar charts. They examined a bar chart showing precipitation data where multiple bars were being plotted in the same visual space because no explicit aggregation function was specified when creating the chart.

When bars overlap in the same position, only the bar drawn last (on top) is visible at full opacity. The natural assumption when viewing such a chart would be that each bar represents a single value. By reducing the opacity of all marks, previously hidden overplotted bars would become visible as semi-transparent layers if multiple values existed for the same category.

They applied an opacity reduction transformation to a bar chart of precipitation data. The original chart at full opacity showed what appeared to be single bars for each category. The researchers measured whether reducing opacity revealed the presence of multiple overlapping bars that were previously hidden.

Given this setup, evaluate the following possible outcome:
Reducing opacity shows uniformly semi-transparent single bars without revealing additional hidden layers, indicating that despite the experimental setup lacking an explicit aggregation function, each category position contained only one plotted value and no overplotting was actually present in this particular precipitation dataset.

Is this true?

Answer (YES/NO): NO